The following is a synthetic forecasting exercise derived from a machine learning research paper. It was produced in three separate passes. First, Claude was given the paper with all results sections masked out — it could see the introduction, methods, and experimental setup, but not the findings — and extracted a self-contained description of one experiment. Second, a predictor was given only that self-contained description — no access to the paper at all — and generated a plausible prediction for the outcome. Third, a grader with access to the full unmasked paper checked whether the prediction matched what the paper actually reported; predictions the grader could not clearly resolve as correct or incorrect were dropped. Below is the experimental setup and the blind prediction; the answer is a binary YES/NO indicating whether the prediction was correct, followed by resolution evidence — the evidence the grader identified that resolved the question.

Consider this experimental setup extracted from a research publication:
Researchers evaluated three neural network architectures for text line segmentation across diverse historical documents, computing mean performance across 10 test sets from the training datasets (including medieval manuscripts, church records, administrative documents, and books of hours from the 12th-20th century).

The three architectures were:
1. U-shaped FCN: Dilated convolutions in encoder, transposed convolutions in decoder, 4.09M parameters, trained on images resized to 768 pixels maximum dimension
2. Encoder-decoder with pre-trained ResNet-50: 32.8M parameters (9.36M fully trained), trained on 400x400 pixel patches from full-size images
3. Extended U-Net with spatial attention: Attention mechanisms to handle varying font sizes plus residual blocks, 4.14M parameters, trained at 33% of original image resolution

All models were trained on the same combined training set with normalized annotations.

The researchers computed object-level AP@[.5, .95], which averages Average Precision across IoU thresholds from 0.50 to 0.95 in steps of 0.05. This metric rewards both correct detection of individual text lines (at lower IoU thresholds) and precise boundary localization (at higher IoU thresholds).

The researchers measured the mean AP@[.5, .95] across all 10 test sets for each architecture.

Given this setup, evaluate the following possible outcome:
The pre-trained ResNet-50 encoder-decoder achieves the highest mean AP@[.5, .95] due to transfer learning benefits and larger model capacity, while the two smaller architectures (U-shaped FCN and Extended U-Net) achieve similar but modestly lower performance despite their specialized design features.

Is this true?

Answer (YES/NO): NO